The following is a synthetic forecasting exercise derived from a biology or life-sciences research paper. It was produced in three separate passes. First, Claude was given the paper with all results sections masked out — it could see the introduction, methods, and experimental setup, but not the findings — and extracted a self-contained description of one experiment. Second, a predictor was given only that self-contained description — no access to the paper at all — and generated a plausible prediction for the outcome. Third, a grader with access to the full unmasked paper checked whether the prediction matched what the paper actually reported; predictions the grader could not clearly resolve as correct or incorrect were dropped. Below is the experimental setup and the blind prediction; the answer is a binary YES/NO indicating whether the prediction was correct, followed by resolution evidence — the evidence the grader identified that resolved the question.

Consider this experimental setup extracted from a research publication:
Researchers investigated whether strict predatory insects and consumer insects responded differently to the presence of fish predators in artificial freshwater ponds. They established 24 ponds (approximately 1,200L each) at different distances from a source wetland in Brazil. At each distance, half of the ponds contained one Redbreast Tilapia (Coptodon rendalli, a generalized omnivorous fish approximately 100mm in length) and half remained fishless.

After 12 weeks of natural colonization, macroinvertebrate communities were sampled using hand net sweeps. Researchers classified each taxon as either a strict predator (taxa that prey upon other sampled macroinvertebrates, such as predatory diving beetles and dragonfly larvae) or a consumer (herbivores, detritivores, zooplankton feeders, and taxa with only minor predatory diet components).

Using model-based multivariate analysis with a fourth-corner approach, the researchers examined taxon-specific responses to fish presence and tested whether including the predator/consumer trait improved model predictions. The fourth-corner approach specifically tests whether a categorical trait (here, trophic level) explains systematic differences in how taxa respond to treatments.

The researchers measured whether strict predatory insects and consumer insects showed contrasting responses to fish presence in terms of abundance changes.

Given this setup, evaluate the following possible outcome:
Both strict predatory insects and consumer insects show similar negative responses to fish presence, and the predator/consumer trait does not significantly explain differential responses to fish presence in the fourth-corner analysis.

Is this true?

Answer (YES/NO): NO